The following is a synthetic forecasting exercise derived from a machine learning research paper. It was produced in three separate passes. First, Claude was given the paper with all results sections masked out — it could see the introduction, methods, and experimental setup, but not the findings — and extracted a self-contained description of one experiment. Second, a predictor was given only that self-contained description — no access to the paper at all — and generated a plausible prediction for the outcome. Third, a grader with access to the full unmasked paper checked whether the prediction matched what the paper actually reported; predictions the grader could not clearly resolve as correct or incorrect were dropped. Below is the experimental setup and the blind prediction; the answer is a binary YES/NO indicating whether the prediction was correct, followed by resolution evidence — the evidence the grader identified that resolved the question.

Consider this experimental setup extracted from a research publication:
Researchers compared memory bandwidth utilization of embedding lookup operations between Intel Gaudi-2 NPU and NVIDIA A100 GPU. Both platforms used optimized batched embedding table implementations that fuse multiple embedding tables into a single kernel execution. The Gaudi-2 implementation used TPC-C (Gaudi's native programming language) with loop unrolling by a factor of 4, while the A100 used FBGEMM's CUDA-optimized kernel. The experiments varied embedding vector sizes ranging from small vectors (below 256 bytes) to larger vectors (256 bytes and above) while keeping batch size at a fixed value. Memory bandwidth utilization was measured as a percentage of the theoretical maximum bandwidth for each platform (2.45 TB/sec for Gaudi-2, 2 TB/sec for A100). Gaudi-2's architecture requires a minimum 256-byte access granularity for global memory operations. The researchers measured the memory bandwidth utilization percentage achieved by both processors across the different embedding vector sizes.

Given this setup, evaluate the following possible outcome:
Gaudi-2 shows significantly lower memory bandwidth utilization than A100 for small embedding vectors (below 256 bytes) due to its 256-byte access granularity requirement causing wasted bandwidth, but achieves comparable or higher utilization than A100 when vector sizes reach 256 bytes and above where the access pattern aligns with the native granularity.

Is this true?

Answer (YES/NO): NO